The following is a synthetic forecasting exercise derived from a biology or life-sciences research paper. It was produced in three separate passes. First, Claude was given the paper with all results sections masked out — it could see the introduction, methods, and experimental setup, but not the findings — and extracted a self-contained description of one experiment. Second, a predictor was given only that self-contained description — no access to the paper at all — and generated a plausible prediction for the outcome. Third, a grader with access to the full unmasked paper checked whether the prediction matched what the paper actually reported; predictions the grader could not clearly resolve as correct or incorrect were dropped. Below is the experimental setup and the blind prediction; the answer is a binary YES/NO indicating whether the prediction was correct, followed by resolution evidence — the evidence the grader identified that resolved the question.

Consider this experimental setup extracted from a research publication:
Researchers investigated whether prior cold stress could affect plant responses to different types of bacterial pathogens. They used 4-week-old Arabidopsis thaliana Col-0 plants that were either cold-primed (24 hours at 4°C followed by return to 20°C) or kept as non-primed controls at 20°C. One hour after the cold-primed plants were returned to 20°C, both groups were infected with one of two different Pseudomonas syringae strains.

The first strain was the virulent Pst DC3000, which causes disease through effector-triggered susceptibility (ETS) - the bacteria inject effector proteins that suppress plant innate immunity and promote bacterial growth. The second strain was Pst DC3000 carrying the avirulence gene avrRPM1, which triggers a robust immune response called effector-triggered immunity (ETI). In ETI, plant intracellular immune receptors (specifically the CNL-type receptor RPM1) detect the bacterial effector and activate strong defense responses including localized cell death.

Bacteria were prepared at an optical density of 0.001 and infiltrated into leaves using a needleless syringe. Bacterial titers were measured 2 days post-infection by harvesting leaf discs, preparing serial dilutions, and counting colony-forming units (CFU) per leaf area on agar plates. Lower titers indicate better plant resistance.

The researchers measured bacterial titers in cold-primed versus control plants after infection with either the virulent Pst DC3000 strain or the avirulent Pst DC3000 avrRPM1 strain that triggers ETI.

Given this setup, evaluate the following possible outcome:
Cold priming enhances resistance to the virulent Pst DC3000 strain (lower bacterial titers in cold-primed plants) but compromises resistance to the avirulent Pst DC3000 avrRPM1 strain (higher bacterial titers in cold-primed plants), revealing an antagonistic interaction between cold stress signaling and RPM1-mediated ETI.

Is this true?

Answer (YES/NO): NO